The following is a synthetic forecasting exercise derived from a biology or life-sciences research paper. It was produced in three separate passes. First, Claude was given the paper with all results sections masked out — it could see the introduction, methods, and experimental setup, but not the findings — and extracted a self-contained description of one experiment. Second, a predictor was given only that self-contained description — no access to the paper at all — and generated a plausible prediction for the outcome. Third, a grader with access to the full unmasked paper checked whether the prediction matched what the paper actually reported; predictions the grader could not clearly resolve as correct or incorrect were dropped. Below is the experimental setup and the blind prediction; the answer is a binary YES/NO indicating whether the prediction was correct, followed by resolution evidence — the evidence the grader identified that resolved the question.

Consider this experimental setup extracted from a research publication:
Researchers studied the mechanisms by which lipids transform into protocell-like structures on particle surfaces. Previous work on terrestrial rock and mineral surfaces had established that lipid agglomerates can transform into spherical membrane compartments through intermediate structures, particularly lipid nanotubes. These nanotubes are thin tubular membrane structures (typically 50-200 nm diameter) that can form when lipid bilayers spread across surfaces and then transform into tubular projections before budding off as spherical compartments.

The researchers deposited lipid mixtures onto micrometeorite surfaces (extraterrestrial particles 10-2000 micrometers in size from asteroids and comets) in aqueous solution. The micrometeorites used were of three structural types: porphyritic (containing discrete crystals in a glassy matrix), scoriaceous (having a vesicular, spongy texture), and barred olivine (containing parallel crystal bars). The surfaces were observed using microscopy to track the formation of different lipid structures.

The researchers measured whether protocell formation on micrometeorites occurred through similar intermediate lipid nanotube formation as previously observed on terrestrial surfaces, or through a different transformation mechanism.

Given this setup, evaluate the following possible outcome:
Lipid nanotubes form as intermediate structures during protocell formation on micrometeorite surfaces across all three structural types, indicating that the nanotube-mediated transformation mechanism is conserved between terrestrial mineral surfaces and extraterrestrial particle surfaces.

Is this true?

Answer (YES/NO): YES